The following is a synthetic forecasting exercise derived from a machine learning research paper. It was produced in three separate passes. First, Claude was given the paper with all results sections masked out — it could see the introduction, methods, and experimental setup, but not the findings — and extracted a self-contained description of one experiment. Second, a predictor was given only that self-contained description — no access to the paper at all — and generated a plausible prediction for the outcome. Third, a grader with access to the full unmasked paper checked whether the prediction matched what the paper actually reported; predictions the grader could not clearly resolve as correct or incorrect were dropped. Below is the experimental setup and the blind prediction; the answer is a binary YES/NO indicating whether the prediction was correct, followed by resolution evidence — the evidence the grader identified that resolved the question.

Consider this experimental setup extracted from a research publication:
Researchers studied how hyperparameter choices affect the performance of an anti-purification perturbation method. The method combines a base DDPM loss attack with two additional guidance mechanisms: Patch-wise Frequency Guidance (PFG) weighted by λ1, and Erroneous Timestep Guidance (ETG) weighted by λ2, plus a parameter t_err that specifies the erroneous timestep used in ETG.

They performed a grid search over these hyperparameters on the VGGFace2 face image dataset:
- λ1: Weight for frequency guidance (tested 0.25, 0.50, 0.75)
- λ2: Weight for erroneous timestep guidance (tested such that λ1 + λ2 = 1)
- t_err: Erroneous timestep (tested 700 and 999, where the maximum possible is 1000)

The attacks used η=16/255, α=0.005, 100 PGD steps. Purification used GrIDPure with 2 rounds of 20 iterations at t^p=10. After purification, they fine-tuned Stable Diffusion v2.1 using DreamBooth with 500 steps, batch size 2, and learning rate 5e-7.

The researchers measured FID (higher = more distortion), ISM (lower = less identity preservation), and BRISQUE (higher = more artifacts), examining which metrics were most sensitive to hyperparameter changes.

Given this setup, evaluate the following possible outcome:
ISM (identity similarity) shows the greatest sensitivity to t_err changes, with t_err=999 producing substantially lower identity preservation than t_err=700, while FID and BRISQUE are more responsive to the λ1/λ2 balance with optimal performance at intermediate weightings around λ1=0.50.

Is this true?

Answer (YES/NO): NO